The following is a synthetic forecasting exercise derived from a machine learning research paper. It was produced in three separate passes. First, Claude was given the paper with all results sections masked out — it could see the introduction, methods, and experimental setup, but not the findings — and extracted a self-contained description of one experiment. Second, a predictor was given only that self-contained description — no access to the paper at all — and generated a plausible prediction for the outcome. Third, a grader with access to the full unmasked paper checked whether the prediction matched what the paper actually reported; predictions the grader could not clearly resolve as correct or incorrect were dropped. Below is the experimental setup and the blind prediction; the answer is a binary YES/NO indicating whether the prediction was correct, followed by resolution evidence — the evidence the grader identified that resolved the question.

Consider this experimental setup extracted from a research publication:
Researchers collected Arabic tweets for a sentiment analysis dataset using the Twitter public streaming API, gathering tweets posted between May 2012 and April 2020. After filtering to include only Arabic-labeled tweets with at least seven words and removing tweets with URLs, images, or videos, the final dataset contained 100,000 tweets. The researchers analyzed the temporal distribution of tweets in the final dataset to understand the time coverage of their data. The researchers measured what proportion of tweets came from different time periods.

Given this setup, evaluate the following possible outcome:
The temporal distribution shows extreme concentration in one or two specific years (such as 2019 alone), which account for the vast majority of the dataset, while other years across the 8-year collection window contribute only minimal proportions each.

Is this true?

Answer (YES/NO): YES